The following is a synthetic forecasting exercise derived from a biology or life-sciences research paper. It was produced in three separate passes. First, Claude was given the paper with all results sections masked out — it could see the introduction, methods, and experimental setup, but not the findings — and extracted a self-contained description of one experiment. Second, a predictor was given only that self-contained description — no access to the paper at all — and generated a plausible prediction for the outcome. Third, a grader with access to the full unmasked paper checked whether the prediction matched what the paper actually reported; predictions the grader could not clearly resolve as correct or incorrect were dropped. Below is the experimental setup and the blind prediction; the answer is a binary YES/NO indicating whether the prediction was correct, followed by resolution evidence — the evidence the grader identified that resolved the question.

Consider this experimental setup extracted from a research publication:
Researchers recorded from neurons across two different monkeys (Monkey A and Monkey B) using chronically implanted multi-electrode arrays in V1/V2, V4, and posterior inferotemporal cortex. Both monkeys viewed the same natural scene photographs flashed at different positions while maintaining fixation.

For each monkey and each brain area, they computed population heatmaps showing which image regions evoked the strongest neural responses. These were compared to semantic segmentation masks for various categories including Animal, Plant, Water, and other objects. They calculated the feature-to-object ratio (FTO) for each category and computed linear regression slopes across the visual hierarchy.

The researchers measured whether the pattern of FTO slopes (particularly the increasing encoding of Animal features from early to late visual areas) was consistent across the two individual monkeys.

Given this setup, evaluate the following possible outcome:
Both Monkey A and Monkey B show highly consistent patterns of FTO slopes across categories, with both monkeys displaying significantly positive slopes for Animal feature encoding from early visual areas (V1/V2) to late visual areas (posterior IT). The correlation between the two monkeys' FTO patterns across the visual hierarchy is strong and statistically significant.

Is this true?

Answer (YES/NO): NO